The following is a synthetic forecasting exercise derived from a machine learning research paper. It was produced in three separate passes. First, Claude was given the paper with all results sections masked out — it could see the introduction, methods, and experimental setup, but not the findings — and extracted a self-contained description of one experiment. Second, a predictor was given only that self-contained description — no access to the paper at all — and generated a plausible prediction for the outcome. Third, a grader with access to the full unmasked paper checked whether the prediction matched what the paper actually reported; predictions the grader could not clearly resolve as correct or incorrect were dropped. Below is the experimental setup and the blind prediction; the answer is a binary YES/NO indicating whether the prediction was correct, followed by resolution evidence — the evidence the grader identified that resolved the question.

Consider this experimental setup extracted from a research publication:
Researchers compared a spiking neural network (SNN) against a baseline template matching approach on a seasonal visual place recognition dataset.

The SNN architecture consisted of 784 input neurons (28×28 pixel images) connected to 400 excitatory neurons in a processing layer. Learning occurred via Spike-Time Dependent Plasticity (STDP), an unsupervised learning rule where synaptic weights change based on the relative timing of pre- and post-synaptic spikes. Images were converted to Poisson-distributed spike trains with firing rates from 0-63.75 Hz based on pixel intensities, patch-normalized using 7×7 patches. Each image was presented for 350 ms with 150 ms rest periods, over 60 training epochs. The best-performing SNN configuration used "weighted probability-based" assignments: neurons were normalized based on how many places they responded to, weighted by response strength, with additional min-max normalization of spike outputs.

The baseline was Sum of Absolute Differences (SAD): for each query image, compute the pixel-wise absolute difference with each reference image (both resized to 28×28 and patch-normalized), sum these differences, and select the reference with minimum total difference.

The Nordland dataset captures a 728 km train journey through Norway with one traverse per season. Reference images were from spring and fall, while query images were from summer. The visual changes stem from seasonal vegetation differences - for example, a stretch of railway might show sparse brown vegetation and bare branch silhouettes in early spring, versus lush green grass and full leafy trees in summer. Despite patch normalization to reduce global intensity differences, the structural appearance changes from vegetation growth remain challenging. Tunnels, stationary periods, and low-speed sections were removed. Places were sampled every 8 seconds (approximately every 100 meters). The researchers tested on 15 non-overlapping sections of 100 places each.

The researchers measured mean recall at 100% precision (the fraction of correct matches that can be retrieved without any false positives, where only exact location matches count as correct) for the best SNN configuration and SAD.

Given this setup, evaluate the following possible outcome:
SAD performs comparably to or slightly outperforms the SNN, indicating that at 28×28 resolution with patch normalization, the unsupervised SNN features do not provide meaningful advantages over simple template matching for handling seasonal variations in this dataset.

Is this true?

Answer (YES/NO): YES